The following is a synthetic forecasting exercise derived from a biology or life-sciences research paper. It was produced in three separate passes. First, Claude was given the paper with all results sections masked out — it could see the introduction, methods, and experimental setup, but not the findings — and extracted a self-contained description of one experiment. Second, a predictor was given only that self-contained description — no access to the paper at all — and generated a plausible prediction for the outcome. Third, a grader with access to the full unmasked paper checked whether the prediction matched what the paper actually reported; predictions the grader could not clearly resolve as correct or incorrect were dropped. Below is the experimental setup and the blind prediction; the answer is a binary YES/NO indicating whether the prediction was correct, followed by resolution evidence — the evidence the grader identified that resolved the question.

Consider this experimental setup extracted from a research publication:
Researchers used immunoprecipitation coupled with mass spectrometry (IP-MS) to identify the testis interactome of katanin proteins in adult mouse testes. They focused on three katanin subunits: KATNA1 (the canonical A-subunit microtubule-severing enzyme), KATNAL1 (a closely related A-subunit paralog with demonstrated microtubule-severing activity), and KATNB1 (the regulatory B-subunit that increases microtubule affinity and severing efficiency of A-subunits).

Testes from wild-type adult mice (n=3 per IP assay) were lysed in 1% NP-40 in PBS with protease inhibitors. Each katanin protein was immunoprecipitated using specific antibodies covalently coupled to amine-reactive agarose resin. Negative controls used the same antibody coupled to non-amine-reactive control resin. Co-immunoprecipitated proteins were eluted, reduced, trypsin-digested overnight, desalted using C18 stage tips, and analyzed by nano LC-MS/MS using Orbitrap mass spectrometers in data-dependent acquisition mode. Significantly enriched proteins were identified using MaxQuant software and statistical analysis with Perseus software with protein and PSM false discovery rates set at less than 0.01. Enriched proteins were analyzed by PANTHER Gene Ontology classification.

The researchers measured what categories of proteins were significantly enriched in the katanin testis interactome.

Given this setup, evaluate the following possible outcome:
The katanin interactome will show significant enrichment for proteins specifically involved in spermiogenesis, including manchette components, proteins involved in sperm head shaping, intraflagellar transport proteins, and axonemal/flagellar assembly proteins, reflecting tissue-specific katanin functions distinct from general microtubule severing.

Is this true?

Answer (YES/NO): YES